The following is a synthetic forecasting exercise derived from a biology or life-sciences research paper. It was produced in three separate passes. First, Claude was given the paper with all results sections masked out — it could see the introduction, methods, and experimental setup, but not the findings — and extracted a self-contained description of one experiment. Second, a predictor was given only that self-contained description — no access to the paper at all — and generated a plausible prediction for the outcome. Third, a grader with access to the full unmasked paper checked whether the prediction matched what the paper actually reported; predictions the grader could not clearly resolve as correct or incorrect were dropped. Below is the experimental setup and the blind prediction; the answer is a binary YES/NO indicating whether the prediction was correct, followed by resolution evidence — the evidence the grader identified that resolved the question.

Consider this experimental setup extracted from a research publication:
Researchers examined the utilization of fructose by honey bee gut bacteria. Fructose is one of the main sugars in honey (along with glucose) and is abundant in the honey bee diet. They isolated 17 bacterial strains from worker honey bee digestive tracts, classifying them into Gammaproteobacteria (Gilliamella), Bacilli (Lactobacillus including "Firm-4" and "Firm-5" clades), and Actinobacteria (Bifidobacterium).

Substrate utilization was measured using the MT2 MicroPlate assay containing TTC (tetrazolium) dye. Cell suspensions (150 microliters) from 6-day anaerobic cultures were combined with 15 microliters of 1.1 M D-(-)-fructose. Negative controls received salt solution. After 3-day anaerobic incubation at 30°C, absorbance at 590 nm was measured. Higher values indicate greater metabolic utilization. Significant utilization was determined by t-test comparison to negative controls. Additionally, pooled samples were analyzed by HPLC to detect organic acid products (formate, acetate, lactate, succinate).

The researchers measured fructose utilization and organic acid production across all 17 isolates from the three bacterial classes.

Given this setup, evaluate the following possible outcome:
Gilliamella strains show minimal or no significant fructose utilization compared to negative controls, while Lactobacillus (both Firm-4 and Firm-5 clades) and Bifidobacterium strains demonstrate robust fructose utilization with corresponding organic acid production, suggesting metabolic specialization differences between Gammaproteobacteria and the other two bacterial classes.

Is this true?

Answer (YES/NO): NO